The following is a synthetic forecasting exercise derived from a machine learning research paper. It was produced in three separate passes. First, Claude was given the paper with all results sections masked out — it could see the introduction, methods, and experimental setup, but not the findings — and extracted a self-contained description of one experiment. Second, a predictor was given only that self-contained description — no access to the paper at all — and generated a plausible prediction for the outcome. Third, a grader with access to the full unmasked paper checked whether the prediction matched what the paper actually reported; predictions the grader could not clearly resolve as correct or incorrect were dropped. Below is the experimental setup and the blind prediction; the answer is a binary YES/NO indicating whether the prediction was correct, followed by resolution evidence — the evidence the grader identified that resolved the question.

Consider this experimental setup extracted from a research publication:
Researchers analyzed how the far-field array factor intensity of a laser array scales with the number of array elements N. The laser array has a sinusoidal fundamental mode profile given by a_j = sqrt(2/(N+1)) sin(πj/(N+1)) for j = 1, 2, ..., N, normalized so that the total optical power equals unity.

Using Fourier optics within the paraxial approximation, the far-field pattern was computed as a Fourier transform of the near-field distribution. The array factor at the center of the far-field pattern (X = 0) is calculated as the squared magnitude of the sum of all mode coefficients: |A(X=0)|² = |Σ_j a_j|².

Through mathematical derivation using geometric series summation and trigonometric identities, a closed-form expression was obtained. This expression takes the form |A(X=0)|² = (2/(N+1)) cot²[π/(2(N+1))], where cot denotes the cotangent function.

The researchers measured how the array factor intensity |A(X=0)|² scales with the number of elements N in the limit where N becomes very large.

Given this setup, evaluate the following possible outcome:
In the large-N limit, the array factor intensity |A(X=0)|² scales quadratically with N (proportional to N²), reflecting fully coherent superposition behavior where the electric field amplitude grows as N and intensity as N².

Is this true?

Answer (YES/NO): NO